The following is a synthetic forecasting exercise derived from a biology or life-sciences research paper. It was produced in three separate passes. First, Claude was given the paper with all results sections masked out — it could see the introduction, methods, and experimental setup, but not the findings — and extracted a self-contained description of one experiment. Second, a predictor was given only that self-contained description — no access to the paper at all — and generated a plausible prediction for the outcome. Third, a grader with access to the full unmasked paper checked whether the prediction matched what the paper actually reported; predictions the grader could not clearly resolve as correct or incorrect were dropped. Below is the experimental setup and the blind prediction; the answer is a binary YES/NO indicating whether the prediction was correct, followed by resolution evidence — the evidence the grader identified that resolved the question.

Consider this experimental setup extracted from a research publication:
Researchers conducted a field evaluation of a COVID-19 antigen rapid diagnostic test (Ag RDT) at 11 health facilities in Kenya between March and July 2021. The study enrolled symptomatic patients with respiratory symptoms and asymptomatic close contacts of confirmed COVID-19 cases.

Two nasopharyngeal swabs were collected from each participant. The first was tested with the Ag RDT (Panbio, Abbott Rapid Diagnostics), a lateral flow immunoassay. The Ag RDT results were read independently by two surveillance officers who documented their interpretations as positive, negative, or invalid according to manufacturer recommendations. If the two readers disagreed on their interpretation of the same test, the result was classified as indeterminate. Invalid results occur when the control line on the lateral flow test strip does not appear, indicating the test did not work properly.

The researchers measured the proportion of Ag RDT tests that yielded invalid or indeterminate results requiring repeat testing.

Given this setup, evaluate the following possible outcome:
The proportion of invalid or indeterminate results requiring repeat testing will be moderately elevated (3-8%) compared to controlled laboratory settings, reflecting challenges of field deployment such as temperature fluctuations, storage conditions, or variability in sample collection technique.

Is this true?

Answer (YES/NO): NO